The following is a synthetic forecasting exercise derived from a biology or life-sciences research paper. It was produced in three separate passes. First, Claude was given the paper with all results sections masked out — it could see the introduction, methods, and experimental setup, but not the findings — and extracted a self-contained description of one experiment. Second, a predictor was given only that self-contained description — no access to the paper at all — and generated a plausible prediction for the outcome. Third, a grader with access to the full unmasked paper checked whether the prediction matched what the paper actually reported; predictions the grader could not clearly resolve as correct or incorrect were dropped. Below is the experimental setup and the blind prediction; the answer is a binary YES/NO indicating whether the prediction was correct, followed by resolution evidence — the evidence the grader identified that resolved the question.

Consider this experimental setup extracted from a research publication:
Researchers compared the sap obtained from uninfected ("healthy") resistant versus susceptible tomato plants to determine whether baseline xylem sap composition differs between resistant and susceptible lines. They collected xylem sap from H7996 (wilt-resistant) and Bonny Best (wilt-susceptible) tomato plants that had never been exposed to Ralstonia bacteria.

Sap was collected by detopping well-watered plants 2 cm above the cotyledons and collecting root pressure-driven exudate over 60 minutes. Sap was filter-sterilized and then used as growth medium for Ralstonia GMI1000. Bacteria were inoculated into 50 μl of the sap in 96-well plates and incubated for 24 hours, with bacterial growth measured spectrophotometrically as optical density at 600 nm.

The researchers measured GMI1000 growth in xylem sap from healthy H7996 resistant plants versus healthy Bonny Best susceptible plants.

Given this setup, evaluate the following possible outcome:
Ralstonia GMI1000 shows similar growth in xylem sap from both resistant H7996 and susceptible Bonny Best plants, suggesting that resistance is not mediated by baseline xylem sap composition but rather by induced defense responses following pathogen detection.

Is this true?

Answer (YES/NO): YES